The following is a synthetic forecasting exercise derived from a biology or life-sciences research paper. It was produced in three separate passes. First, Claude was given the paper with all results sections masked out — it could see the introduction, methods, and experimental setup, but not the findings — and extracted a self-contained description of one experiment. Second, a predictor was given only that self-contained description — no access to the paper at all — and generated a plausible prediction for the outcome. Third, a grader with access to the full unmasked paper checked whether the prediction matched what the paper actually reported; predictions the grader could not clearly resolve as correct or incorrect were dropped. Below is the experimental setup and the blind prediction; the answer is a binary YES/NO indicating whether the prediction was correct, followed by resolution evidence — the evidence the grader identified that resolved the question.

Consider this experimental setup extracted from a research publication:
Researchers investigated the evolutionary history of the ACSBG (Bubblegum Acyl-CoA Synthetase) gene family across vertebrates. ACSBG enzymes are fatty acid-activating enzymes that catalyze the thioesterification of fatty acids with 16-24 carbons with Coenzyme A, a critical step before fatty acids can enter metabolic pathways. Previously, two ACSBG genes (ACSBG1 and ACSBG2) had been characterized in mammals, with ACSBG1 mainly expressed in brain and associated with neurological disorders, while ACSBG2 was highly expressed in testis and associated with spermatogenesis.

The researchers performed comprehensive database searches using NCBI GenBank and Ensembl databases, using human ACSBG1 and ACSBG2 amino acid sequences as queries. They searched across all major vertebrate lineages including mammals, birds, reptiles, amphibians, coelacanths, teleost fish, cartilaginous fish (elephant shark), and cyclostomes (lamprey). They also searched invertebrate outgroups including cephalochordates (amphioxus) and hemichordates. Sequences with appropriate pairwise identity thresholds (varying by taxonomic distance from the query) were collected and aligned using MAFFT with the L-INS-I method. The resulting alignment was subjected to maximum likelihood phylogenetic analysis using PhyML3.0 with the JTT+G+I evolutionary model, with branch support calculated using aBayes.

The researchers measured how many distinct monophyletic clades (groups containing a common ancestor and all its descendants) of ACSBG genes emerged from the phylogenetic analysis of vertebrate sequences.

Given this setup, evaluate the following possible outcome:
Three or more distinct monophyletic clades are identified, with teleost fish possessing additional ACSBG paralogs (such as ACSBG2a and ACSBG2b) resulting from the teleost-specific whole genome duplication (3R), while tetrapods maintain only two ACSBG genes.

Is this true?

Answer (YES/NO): NO